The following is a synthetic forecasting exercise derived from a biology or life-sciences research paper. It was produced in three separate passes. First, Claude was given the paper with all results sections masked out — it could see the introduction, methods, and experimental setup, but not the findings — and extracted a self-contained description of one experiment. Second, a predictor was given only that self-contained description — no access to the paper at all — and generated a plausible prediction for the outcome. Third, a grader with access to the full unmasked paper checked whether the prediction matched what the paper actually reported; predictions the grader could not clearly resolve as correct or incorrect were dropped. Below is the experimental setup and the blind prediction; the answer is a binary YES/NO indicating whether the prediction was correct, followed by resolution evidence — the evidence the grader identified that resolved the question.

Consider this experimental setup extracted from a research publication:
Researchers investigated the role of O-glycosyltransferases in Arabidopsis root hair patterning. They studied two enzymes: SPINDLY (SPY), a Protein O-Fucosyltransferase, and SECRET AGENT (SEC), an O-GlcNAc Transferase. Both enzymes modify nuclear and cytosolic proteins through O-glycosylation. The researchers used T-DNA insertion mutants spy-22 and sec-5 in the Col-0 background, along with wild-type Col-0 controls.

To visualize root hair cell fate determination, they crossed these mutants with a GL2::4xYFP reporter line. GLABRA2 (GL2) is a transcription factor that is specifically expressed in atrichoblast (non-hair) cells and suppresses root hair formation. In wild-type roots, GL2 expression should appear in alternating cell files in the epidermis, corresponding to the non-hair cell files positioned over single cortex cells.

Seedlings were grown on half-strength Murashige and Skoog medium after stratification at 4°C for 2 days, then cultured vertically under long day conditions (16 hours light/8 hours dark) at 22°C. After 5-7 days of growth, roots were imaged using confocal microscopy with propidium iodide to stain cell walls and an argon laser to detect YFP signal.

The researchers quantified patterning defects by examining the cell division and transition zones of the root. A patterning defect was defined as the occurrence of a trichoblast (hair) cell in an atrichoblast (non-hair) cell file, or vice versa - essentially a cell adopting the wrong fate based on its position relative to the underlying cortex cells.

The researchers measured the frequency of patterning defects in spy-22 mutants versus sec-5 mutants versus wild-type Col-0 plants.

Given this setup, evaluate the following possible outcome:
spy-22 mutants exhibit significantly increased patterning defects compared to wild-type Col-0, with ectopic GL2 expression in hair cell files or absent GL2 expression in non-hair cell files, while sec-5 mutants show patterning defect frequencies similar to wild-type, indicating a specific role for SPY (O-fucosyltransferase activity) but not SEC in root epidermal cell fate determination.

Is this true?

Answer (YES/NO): YES